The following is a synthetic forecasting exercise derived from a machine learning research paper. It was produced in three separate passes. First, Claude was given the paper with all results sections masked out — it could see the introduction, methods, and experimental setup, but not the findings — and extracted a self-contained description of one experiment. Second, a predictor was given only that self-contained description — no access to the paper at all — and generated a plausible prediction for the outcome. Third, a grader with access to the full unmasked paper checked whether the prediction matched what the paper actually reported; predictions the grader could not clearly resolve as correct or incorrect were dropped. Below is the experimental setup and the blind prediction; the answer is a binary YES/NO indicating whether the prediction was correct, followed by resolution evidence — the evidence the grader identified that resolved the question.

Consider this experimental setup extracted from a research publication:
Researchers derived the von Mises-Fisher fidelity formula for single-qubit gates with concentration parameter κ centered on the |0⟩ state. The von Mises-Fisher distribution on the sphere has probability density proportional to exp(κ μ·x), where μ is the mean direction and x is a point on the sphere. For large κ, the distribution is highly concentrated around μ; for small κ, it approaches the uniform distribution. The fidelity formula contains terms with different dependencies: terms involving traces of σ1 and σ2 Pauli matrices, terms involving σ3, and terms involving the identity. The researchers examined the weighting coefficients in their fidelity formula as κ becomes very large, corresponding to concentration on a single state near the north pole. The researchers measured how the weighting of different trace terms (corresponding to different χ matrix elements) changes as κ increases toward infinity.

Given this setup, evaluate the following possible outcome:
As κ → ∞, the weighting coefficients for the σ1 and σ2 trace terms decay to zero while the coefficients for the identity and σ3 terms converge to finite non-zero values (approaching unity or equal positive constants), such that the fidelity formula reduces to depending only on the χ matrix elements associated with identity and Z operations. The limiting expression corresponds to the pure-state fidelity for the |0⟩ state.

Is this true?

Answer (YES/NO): YES